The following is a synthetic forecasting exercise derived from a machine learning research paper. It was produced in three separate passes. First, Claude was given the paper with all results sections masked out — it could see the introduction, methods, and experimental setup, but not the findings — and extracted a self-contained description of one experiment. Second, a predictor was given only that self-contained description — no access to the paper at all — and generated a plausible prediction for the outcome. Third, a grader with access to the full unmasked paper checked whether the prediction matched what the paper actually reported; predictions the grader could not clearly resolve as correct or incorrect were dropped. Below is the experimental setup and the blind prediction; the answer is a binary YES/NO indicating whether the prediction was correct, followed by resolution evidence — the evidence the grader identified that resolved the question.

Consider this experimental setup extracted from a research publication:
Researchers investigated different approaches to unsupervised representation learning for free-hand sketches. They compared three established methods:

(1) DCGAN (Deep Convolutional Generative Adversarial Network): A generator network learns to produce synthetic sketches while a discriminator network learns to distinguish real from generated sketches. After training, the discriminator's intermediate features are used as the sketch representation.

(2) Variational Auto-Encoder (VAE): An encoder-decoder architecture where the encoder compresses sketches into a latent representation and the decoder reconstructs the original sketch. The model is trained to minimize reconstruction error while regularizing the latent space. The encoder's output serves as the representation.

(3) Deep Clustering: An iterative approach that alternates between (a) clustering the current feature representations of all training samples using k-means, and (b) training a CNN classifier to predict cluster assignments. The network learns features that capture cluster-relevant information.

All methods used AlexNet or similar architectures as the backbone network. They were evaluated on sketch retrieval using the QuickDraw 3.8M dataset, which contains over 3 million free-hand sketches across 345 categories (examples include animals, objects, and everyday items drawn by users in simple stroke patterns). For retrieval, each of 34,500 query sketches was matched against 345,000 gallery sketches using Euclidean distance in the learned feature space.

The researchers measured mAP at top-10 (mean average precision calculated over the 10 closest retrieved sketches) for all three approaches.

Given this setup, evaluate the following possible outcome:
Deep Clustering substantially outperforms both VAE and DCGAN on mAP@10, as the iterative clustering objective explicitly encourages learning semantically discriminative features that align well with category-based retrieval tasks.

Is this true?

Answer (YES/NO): NO